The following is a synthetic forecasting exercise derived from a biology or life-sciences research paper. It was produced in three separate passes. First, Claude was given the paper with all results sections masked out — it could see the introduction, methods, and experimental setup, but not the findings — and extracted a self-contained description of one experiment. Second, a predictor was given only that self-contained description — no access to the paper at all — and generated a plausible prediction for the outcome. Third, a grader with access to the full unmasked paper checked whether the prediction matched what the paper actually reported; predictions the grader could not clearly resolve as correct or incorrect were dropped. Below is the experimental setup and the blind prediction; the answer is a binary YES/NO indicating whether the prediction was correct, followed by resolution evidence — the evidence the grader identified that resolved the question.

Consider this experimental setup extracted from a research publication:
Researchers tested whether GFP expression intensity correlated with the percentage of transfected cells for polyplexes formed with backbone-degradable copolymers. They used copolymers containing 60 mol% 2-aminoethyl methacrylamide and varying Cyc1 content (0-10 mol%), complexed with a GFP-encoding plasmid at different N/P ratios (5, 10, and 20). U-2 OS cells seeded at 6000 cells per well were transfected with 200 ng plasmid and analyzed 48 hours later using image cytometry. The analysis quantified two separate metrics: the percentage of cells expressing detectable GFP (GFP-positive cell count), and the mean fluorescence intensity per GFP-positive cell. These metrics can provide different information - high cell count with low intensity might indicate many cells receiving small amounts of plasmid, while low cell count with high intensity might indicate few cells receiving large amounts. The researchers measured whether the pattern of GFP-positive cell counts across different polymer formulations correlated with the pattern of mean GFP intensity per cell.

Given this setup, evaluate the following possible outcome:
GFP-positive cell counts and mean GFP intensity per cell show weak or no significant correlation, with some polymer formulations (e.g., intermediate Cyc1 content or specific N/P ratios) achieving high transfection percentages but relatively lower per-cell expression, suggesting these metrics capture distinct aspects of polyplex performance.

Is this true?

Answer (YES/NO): YES